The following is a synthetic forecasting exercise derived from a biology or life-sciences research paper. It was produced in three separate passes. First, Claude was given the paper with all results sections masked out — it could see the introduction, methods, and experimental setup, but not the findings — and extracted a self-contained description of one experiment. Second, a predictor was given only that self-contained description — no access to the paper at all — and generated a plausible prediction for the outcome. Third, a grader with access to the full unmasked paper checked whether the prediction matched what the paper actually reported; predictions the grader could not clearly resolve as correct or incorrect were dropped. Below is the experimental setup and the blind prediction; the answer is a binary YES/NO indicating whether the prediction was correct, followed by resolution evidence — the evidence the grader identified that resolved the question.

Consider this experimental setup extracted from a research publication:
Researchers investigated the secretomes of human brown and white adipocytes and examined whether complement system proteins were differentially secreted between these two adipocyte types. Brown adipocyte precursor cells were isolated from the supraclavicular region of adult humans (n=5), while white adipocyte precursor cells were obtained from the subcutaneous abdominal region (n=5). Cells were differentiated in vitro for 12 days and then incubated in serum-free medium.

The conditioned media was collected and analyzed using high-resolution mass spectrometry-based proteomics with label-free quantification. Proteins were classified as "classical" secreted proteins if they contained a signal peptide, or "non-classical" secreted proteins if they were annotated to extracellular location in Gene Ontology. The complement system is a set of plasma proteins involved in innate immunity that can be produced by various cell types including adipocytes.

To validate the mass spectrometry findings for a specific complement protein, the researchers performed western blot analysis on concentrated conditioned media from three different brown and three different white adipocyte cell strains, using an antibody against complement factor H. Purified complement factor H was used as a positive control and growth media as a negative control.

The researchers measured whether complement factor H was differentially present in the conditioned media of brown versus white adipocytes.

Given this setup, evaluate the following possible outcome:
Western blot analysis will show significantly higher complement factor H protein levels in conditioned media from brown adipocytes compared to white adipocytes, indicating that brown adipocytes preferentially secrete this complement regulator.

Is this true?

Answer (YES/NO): YES